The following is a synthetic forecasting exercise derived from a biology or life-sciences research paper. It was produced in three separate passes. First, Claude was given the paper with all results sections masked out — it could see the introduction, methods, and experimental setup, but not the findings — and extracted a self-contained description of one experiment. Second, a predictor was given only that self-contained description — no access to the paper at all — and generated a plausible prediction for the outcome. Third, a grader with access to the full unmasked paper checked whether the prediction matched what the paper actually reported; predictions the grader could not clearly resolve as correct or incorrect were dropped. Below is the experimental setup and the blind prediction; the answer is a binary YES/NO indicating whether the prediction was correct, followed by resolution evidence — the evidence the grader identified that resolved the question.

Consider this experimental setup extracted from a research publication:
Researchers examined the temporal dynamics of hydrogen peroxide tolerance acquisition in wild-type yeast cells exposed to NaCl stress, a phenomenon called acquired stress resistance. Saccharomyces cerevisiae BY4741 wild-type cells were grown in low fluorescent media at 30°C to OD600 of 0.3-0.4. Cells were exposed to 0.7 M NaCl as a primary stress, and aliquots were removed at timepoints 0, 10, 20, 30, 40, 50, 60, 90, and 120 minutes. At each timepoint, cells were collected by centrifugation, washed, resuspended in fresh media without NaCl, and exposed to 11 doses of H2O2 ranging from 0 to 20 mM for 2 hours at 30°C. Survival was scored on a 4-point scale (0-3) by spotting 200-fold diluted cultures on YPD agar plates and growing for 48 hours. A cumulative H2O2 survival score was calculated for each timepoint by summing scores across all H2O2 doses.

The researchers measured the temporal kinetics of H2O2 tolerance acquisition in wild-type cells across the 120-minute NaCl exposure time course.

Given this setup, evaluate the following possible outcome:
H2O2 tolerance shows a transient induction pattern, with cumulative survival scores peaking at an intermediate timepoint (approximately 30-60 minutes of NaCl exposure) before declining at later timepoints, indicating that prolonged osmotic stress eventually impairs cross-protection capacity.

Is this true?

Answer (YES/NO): NO